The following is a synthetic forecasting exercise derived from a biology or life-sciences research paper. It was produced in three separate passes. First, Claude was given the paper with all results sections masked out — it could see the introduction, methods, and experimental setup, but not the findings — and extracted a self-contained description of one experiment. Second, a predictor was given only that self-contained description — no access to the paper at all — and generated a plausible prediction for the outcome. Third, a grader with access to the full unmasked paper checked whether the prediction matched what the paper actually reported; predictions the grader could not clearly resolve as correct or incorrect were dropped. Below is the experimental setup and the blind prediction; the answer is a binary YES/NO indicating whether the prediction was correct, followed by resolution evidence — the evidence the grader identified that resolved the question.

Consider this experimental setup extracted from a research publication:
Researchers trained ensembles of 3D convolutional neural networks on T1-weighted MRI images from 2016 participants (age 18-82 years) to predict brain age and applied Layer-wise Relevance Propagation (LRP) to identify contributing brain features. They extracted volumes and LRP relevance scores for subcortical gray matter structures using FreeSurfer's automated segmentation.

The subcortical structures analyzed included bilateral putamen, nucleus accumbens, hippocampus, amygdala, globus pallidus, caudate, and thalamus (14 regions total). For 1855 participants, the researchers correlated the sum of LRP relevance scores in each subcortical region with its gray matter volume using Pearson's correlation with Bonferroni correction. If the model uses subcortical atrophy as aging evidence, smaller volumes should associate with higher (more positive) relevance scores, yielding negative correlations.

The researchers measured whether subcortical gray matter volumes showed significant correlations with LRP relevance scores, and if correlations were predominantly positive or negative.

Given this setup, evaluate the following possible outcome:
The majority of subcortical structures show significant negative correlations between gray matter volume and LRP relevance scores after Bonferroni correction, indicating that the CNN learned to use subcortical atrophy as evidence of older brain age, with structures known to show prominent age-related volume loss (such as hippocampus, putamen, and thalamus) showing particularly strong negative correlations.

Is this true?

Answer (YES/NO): NO